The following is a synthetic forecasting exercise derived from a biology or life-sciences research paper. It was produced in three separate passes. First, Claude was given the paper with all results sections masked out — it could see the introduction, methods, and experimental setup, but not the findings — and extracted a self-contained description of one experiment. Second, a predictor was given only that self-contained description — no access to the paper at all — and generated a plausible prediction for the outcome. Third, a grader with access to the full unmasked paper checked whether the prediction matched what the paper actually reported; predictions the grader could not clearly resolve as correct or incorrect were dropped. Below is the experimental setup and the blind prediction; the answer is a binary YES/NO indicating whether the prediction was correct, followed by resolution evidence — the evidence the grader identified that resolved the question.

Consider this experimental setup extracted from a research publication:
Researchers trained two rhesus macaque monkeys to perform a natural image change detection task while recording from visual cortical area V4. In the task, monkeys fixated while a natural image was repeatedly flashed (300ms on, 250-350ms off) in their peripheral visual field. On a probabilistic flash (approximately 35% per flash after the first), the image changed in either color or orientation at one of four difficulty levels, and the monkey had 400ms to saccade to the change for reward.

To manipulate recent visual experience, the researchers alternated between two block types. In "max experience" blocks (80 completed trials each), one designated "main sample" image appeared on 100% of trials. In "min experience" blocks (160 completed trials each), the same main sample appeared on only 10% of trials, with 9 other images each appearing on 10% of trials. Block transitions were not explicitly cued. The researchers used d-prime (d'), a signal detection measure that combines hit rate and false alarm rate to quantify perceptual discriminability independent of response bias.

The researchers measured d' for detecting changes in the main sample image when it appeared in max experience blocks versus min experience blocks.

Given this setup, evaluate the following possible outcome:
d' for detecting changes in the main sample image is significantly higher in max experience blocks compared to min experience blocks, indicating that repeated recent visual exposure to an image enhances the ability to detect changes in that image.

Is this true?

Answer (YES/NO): YES